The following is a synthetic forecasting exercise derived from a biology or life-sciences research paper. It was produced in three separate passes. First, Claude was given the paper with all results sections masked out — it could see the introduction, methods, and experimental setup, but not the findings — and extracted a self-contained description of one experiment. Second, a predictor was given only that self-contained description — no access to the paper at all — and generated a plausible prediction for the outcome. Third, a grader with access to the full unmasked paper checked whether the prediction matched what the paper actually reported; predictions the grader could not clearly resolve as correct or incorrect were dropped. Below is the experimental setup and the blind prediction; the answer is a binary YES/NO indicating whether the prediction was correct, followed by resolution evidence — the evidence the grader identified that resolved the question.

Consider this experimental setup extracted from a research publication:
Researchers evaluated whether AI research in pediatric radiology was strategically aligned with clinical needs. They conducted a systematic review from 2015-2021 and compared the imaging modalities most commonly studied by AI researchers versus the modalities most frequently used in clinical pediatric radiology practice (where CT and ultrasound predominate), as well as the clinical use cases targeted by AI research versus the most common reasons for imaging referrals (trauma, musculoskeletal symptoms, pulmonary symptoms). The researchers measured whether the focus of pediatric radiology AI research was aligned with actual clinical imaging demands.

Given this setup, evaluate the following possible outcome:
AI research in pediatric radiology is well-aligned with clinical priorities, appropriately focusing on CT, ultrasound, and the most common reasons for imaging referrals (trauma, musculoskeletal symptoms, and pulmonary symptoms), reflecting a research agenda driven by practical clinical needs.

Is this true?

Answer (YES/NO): NO